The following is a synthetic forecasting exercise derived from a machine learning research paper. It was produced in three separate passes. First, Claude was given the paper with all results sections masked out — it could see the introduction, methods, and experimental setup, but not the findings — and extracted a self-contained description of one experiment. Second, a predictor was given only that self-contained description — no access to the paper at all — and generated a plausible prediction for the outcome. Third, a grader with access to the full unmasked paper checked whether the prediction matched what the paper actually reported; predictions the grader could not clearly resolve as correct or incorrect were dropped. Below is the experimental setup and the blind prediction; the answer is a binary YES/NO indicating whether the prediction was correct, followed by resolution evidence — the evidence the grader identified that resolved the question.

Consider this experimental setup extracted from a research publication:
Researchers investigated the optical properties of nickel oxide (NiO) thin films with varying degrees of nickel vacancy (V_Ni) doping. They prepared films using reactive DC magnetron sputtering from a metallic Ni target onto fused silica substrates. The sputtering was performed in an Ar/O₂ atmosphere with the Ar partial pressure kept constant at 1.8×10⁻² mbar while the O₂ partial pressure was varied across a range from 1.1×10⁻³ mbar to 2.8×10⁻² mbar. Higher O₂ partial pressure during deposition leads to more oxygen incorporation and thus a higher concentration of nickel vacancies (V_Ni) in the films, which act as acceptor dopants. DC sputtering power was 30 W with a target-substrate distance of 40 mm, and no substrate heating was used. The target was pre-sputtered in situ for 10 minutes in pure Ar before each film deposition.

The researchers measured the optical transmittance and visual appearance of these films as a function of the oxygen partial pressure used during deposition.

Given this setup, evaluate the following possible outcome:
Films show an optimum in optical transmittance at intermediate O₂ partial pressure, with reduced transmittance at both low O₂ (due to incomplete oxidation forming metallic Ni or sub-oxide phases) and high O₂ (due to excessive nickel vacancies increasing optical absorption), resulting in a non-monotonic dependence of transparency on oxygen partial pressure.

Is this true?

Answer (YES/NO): NO